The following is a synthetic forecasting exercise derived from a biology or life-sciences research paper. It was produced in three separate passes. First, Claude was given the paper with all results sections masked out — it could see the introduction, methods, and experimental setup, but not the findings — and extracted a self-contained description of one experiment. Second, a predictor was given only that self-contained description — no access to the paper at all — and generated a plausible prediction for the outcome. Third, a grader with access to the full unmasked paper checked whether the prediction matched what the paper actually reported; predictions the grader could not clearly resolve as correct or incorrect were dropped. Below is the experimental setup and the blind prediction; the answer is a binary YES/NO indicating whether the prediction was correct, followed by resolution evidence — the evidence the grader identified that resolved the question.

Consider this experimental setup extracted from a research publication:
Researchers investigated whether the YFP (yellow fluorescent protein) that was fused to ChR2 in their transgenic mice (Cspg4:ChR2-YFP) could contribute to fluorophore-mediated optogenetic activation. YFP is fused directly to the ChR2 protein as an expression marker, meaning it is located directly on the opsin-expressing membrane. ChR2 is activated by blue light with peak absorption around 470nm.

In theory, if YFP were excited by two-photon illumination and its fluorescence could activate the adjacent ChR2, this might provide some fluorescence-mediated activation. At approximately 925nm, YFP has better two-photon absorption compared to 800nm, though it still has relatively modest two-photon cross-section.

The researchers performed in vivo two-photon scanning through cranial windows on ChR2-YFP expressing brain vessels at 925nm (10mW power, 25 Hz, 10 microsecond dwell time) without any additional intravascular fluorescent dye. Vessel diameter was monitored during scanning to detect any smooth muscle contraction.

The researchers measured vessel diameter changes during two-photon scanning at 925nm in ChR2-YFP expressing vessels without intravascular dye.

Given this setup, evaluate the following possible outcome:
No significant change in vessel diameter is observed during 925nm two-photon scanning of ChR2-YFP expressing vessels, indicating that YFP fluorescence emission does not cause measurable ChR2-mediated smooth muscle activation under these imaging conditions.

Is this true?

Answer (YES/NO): YES